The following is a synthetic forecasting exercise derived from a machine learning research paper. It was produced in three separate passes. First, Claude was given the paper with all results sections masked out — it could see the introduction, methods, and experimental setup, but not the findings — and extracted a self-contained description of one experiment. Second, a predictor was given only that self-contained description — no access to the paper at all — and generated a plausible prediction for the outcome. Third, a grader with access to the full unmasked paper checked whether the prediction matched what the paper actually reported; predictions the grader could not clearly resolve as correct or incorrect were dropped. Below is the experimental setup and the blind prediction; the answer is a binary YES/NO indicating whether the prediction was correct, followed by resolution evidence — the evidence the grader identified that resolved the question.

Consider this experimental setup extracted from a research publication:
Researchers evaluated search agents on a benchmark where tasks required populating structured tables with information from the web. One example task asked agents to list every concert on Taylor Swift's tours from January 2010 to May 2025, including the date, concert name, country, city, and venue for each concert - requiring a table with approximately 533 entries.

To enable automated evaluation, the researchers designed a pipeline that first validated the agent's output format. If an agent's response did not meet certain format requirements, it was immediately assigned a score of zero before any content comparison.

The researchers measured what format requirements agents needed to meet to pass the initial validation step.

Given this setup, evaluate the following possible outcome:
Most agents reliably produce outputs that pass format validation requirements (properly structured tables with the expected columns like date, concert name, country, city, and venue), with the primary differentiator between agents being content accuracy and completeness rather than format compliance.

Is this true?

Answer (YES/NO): YES